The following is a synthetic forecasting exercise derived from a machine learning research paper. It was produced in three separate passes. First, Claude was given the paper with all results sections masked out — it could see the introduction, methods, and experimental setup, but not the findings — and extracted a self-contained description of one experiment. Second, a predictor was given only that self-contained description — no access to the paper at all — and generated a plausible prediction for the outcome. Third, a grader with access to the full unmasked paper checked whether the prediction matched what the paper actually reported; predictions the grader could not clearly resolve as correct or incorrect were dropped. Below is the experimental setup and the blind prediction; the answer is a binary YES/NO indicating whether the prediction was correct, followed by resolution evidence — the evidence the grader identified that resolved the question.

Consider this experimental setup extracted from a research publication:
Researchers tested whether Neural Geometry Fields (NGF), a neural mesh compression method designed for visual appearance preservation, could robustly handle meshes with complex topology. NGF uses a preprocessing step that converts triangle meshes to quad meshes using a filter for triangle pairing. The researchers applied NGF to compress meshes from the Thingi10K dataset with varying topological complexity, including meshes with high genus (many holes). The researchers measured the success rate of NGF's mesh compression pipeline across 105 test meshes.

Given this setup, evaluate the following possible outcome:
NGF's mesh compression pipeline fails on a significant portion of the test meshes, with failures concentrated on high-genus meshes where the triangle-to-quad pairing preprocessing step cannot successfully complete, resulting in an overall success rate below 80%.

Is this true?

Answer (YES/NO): YES